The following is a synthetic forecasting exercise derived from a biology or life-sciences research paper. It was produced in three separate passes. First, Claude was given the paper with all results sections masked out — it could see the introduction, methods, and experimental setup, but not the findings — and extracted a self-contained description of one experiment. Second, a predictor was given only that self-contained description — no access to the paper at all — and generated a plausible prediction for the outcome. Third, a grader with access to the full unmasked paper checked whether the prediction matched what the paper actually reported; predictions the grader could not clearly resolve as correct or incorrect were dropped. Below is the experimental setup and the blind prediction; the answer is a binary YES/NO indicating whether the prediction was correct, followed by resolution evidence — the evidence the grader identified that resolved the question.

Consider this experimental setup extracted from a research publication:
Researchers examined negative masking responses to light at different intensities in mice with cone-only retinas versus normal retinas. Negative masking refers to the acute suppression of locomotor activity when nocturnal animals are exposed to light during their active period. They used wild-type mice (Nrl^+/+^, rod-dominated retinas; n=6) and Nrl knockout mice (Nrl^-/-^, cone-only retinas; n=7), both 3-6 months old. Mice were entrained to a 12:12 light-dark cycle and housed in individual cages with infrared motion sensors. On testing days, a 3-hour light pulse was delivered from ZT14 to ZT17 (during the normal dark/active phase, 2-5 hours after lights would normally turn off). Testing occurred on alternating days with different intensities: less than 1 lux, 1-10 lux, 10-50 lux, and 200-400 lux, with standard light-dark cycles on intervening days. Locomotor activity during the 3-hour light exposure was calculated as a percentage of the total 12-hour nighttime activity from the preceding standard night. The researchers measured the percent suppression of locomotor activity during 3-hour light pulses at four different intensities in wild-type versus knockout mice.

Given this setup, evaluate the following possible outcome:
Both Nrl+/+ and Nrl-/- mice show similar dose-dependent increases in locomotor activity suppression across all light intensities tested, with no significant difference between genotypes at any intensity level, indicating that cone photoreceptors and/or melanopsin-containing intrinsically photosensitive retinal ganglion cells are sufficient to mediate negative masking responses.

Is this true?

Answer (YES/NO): NO